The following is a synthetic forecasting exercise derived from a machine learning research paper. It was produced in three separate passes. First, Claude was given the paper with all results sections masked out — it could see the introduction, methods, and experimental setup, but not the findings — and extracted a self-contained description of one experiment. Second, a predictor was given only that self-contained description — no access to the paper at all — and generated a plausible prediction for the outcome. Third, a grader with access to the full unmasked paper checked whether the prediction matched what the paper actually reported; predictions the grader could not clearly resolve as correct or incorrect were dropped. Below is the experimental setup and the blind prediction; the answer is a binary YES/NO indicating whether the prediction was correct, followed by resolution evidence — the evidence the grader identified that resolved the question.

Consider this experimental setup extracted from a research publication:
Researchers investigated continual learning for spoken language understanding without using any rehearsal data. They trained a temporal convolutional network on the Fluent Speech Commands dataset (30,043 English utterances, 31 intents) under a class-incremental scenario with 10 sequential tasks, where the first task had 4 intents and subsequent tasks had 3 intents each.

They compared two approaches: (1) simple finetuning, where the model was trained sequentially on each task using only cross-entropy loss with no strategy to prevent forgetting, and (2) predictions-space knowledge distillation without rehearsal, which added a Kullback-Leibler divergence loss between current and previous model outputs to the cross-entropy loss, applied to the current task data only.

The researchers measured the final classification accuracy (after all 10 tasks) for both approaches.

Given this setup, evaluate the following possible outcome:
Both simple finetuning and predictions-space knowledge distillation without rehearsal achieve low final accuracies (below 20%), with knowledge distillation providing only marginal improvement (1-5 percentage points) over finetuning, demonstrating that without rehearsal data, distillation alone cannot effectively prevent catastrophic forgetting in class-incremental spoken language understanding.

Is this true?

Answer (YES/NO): NO